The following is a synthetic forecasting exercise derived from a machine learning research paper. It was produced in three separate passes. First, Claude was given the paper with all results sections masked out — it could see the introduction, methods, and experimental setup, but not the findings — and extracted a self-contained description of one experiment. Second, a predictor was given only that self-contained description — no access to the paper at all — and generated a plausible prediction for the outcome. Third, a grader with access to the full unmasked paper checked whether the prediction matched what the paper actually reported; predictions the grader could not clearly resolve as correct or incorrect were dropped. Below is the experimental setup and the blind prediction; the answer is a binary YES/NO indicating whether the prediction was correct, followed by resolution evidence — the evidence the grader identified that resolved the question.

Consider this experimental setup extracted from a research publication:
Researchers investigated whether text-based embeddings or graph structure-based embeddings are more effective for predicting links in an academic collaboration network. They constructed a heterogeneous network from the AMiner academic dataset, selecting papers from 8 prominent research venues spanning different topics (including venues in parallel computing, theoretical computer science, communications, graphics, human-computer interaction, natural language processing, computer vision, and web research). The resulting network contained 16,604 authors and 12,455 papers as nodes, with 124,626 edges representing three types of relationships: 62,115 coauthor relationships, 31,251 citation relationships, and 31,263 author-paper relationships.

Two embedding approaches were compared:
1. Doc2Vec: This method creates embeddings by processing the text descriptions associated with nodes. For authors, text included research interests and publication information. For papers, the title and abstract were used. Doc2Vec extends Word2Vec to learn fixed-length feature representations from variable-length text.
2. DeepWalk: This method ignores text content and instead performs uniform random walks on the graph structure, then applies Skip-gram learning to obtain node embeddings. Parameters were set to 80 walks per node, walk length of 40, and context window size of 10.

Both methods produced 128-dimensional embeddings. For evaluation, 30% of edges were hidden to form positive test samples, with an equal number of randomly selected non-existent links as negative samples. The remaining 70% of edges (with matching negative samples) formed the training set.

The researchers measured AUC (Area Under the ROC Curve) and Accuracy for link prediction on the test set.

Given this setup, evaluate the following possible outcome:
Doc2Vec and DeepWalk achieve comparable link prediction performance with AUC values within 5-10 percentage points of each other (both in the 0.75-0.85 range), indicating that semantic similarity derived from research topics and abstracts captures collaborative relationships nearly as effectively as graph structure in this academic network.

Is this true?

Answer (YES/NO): NO